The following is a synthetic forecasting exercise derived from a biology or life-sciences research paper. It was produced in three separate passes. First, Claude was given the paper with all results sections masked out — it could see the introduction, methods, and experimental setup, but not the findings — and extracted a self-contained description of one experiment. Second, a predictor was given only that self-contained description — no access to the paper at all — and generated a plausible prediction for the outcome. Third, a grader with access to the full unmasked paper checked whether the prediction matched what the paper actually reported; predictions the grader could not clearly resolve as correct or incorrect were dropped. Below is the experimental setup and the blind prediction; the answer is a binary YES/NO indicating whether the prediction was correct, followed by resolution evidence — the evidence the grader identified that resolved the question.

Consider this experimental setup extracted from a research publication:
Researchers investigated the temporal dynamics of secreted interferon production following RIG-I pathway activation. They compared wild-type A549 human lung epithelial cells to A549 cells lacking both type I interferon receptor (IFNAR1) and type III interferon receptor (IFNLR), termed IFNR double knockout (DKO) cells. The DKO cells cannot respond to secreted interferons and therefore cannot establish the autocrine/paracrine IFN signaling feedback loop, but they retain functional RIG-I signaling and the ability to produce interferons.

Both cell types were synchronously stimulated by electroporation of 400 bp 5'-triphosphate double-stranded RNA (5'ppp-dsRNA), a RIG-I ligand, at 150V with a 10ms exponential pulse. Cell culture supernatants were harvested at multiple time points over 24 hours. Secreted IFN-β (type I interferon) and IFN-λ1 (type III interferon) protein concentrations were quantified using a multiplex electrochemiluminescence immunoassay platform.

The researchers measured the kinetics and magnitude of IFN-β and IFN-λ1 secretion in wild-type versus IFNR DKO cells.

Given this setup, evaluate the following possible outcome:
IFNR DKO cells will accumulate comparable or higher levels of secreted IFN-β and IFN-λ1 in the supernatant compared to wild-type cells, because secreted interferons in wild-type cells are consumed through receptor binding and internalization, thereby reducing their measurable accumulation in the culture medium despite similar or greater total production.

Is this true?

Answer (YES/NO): NO